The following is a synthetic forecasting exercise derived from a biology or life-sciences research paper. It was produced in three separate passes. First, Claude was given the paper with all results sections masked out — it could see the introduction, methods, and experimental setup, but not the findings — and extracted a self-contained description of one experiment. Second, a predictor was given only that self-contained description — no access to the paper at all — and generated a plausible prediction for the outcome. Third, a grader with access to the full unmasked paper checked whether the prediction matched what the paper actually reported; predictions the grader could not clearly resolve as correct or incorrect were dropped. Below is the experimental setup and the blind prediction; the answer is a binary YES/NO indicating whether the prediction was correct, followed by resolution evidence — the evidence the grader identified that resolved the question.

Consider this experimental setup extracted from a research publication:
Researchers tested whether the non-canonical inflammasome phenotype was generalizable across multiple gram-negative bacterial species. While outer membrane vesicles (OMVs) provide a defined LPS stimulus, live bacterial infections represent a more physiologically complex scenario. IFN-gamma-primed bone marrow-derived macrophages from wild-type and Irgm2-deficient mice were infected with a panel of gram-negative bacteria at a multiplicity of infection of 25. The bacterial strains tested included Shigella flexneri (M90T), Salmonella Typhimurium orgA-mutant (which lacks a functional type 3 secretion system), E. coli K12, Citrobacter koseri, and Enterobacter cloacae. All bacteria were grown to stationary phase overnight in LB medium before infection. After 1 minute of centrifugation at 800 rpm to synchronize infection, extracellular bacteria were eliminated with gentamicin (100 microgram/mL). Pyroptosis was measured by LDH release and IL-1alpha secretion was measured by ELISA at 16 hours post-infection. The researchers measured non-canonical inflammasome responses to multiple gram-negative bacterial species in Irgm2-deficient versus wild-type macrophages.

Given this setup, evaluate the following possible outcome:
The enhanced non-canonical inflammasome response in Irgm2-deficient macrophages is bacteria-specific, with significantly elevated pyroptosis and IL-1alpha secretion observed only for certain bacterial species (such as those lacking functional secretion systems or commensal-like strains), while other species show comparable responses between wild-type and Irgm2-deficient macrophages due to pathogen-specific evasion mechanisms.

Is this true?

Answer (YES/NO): NO